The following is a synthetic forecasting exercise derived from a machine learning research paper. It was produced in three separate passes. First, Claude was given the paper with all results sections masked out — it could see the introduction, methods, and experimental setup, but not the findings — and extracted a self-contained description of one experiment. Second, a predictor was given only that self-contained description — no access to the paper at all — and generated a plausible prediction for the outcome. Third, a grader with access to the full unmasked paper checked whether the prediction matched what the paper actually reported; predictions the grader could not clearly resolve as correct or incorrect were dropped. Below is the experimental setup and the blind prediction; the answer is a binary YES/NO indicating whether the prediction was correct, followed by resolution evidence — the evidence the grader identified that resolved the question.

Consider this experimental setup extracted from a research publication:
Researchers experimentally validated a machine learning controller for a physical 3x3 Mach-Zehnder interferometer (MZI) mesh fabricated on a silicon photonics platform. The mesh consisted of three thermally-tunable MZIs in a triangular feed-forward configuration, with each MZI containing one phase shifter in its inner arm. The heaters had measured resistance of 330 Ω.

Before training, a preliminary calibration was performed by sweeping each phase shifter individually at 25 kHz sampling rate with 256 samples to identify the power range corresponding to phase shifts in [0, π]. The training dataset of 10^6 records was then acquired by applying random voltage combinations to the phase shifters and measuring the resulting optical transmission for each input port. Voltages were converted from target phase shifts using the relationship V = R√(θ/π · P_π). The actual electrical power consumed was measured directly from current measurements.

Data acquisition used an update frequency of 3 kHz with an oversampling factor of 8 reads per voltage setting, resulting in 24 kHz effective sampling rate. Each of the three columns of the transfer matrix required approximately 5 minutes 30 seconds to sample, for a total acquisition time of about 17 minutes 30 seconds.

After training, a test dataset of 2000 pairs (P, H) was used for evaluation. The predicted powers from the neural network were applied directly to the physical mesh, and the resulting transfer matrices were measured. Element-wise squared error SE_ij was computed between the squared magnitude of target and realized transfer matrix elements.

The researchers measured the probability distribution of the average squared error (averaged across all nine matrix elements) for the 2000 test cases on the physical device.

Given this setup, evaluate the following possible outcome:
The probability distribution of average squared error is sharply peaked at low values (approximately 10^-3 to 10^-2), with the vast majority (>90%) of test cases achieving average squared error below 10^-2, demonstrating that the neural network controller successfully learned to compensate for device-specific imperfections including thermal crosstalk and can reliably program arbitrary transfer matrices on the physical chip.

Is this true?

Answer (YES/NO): NO